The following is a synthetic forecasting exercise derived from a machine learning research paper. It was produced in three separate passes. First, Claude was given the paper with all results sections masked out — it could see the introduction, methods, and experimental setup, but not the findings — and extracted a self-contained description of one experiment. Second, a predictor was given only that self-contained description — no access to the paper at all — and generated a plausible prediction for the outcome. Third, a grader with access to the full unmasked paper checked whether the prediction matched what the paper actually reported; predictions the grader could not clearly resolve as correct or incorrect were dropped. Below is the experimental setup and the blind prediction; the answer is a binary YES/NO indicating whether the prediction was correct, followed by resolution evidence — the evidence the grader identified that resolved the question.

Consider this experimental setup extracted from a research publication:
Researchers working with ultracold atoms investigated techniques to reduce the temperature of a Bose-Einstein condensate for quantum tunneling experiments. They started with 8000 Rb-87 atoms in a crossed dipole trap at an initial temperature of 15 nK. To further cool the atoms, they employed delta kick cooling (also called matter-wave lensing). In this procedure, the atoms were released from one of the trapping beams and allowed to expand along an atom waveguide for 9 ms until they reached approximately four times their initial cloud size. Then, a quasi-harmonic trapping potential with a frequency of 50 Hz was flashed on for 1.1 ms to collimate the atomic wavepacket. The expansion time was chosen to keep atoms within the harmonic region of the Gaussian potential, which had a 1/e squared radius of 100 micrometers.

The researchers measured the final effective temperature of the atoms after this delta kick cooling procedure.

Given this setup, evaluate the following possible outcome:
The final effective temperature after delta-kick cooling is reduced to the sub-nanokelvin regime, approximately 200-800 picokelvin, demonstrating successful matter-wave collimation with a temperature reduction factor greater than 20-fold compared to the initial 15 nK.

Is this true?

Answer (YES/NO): NO